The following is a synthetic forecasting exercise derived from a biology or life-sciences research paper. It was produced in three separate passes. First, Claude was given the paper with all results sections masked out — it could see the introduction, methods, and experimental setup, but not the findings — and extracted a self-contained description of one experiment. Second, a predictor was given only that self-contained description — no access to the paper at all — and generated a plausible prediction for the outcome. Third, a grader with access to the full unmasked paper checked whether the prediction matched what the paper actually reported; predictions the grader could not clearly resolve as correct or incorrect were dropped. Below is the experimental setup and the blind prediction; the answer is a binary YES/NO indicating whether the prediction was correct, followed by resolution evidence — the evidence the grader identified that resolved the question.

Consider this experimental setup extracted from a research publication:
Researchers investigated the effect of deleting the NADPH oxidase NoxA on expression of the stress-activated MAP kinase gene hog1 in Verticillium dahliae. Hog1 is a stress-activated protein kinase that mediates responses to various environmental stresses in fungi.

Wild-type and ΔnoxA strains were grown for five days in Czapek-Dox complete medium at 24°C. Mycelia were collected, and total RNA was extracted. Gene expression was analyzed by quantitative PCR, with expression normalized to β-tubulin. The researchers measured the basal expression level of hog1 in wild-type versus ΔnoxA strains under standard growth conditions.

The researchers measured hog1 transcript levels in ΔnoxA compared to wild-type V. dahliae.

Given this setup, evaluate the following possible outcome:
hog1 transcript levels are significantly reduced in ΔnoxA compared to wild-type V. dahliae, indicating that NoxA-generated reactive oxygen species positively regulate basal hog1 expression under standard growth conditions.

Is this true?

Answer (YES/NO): YES